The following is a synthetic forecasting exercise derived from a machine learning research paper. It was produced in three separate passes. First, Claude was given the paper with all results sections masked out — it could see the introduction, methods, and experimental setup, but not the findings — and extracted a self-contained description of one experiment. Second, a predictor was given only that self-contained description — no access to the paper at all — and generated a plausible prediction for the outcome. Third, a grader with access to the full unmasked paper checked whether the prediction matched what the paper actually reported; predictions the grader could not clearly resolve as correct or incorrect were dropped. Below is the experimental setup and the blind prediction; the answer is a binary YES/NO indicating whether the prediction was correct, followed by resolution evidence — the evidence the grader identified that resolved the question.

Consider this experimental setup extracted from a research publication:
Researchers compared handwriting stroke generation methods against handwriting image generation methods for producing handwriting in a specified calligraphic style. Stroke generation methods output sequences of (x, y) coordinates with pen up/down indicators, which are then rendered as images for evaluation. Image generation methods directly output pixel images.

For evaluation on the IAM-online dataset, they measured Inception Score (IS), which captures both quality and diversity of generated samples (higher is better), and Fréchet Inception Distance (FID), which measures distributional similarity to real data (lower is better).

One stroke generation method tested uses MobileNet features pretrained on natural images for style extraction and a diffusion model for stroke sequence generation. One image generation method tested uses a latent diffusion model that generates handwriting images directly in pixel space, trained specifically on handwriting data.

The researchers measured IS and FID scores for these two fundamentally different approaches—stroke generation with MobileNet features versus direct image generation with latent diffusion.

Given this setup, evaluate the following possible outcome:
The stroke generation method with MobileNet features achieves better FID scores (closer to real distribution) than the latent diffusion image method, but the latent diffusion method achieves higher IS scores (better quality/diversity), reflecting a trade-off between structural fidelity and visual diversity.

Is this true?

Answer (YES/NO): NO